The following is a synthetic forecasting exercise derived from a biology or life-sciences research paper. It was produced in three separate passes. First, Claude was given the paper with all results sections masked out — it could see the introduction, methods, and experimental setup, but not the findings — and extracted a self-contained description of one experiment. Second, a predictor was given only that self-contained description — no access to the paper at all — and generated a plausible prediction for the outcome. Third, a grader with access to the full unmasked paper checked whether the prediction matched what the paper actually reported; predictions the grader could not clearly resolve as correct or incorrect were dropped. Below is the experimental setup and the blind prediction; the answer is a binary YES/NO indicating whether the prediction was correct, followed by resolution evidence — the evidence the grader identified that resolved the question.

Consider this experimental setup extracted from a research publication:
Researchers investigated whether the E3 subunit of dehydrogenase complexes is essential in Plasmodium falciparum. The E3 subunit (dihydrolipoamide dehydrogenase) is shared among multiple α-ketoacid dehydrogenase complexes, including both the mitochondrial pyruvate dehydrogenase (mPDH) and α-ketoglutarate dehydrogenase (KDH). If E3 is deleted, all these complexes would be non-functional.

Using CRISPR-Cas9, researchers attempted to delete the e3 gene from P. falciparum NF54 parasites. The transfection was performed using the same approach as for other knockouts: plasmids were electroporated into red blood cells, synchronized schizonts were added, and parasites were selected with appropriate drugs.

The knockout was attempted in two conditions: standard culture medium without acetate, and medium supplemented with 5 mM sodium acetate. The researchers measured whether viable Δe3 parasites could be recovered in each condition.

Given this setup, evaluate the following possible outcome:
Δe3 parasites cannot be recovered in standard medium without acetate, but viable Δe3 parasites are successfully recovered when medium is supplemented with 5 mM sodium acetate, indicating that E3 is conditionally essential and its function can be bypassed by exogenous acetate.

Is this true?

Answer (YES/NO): YES